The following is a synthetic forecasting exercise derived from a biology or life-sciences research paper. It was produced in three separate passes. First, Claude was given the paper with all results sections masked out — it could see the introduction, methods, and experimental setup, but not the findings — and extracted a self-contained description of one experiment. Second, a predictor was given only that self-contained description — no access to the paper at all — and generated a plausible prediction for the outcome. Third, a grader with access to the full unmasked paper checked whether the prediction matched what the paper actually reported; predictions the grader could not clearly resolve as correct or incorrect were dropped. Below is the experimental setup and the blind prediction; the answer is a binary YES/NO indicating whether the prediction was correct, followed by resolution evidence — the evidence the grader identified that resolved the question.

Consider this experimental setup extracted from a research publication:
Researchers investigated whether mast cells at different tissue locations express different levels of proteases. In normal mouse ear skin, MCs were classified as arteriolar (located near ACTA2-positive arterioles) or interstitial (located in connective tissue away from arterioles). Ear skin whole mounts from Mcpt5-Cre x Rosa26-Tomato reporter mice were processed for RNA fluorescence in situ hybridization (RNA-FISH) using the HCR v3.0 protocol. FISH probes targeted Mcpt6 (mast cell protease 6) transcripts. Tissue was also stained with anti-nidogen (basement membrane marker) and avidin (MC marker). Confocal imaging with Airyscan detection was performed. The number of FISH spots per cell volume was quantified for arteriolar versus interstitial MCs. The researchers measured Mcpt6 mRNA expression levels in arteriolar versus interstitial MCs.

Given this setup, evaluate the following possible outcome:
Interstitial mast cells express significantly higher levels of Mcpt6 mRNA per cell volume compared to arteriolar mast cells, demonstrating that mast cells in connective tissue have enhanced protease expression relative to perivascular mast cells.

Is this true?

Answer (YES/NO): NO